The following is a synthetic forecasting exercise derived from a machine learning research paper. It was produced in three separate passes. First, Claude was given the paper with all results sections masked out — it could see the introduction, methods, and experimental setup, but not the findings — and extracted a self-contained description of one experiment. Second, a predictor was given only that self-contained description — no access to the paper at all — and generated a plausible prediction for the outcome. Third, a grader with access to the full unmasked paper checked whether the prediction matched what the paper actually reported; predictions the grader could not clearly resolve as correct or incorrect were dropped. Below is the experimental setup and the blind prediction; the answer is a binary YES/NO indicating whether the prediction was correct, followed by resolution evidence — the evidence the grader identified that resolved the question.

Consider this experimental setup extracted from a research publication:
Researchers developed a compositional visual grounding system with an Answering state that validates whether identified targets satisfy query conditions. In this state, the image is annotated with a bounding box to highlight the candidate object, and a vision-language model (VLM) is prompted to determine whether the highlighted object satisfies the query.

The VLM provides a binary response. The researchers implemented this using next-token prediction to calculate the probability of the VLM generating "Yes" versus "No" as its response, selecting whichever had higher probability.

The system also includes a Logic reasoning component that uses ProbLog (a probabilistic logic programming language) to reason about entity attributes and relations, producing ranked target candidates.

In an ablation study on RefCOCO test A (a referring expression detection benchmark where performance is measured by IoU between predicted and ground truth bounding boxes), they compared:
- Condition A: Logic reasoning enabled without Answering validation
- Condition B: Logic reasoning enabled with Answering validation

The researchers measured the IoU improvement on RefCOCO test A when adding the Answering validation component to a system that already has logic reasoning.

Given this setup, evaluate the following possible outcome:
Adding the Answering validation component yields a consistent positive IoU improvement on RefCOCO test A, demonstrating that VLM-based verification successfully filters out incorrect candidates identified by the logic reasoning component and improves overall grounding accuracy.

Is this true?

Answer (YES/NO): YES